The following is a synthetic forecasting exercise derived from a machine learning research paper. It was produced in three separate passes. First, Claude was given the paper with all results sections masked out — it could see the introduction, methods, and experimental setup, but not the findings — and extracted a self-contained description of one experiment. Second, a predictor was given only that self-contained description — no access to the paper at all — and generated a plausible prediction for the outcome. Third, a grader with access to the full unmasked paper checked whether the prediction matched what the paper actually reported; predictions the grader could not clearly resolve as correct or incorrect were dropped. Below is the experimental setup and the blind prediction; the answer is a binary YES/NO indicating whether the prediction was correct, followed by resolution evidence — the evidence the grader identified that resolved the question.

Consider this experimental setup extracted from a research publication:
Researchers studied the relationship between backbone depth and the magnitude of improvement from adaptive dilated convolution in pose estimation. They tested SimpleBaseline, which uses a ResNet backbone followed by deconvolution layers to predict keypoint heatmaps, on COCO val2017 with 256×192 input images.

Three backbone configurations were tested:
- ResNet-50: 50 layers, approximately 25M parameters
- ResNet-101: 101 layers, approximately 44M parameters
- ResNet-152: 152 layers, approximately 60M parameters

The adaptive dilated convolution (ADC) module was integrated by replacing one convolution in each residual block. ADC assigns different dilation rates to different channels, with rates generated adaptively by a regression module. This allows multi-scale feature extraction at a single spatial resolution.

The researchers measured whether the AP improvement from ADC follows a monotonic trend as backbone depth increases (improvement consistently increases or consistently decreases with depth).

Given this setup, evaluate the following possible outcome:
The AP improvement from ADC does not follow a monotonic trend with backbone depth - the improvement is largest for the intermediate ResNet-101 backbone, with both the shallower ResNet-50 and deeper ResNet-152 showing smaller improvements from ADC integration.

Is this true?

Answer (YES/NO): NO